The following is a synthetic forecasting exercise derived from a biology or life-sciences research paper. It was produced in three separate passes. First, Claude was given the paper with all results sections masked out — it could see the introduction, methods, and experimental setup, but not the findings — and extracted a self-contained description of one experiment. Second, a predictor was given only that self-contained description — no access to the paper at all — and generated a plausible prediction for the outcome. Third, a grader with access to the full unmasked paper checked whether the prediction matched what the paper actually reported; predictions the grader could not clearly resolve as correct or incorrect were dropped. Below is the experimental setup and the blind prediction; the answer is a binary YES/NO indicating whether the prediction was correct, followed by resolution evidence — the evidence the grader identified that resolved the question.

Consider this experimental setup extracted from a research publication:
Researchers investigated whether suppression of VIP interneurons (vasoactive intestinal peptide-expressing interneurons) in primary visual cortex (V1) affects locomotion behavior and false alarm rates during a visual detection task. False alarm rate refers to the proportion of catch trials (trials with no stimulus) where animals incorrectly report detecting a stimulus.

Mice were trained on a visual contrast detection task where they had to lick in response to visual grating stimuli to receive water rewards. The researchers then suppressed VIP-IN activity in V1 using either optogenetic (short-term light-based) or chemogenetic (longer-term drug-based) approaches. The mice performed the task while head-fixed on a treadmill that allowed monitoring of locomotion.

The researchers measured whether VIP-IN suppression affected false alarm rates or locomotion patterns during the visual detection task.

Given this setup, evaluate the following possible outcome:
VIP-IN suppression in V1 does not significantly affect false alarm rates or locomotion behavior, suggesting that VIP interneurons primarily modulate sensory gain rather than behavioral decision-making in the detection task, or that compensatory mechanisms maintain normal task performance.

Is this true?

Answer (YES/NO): YES